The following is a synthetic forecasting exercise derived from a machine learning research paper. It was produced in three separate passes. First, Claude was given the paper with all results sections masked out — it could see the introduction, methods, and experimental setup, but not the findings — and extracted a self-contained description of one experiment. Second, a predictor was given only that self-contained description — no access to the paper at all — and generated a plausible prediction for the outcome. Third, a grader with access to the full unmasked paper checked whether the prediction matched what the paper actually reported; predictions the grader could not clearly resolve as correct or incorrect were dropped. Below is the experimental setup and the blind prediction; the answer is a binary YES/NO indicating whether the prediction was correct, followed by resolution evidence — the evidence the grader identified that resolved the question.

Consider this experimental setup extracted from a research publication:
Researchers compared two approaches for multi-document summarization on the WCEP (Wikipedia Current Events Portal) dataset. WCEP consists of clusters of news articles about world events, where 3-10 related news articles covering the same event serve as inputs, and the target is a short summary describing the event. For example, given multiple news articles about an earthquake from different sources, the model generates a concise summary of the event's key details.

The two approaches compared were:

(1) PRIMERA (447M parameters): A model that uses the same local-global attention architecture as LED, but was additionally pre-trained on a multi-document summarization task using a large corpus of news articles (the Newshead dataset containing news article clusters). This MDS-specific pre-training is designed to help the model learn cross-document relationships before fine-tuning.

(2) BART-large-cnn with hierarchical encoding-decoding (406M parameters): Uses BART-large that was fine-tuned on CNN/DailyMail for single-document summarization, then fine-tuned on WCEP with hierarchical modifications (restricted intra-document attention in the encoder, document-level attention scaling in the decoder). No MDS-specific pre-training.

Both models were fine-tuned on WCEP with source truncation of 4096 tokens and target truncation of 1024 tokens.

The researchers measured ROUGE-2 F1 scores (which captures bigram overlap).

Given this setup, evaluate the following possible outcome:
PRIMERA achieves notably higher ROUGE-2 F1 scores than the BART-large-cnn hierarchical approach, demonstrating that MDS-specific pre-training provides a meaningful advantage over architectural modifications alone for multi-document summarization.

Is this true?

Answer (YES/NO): NO